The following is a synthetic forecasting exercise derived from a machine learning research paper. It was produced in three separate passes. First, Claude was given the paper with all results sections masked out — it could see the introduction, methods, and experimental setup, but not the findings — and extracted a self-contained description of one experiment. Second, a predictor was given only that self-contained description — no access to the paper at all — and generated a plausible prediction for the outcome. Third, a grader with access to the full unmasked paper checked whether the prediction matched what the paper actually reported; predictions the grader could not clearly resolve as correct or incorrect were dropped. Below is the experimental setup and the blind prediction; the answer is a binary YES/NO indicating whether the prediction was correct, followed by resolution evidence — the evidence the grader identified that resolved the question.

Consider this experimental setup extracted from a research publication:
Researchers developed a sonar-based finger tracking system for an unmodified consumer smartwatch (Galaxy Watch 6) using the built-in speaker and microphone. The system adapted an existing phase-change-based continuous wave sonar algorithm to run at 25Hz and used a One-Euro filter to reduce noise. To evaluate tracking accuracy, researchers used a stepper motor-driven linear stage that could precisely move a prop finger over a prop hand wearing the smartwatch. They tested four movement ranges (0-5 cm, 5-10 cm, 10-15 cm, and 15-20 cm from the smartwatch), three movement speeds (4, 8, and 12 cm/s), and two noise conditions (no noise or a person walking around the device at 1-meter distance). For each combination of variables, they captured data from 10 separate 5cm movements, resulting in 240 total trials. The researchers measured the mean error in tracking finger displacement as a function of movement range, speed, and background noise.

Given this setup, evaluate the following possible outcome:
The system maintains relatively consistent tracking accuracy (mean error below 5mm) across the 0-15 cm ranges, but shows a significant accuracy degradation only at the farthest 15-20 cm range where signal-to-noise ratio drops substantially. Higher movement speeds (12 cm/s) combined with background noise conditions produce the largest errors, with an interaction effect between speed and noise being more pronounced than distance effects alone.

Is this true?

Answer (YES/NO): NO